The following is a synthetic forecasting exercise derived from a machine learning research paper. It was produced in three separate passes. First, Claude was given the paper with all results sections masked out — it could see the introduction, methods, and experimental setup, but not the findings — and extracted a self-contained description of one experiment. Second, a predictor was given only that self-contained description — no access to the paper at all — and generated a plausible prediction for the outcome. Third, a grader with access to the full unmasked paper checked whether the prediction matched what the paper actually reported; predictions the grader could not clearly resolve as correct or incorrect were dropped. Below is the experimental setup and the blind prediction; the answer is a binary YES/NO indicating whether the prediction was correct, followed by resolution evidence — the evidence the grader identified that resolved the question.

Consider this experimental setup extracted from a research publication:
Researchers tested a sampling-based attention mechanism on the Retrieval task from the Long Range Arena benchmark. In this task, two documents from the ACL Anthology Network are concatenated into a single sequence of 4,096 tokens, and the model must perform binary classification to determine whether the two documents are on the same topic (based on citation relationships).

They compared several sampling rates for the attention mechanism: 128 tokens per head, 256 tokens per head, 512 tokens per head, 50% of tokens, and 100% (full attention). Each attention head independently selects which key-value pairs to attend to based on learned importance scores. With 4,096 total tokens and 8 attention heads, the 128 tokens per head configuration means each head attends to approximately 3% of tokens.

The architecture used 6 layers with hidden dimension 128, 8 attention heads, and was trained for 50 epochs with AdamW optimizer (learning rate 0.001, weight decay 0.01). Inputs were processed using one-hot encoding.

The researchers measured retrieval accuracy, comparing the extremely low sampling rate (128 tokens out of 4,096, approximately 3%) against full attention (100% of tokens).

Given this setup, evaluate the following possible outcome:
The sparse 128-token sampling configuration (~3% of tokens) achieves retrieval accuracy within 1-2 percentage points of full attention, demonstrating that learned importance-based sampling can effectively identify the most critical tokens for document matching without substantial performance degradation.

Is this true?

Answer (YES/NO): NO